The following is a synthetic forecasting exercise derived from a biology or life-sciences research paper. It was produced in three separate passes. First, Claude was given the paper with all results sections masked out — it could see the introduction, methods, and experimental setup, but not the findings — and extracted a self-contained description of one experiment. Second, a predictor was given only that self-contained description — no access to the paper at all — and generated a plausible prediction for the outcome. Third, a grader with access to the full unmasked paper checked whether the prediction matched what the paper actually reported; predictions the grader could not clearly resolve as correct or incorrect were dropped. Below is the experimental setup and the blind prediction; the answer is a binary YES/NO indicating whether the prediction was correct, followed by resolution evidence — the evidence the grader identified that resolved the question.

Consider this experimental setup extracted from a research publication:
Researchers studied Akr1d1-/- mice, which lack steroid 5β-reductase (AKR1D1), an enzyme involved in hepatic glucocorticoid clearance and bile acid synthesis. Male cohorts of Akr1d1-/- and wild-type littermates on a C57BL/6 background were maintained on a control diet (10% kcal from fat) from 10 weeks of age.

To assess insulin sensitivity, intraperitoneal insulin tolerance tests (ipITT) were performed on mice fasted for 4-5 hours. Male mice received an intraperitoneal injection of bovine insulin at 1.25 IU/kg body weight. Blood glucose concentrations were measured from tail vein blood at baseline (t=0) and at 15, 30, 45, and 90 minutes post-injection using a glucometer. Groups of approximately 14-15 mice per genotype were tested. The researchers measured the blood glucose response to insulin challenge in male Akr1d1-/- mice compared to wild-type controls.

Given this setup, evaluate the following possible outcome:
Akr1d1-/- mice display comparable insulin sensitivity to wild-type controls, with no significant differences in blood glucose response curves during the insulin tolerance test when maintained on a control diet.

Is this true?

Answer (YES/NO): NO